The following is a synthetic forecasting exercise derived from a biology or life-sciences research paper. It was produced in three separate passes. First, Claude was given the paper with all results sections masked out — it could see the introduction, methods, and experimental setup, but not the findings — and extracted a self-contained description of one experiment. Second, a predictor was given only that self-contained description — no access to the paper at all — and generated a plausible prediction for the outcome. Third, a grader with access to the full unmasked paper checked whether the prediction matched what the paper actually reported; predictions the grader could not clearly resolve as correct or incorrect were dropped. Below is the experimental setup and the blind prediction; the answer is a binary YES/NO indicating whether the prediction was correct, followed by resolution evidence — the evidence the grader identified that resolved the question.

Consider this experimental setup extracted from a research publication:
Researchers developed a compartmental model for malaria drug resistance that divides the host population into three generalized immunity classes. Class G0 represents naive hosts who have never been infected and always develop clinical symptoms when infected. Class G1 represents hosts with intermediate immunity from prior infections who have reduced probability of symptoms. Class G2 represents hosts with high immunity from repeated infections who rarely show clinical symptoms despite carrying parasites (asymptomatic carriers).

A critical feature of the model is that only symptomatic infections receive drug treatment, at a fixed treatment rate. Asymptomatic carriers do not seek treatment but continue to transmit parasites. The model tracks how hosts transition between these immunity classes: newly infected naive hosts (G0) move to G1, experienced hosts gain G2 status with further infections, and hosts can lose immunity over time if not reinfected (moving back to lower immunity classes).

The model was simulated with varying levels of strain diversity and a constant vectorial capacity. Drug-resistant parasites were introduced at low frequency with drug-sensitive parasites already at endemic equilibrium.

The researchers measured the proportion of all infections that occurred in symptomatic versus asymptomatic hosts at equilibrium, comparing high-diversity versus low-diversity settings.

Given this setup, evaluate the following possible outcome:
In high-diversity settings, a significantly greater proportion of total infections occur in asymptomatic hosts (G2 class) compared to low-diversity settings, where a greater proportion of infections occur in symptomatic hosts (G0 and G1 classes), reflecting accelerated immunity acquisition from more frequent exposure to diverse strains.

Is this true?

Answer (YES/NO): YES